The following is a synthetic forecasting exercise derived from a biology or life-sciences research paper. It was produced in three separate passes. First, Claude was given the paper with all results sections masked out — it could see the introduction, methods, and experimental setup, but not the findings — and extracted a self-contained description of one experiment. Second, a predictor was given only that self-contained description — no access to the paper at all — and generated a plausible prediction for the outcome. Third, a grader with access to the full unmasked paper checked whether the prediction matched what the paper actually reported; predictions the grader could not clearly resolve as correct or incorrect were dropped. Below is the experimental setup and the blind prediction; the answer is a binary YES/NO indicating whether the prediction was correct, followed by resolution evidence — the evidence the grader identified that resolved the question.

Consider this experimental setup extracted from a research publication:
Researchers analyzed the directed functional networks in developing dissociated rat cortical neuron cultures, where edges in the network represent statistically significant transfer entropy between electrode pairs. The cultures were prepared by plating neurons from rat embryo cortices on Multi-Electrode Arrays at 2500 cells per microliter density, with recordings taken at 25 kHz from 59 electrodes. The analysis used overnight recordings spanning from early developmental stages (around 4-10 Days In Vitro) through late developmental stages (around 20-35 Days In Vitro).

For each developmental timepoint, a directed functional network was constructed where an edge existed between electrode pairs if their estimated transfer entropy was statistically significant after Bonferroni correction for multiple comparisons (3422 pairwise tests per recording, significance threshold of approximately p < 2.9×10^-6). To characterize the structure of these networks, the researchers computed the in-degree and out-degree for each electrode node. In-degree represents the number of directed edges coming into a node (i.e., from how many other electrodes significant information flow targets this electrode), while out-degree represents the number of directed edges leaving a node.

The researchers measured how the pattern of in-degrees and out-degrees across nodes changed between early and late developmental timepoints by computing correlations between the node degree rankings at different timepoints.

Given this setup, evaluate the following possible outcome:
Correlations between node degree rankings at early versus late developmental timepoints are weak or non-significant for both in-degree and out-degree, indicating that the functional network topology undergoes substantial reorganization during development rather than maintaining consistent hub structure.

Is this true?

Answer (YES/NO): NO